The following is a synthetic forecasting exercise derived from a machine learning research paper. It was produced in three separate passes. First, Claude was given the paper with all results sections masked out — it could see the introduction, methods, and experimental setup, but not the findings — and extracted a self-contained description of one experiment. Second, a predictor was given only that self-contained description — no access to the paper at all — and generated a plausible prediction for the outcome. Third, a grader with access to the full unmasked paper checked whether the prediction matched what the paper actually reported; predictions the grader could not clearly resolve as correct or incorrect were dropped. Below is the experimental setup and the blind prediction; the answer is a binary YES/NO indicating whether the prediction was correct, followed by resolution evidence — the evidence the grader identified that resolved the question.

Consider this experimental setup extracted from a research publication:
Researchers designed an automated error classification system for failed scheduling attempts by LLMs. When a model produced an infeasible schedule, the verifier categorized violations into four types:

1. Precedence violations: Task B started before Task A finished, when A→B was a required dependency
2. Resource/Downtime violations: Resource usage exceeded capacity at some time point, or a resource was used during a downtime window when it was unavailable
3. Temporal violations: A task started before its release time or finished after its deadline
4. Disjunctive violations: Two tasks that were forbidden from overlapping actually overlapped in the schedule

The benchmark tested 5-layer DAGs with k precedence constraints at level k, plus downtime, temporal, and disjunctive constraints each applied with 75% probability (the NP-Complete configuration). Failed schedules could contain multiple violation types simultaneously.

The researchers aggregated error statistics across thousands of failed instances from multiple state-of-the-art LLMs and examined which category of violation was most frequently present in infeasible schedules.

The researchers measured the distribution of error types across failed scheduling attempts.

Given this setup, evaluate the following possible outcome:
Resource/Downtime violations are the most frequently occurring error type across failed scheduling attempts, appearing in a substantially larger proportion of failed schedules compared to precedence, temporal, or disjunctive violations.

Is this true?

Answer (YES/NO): NO